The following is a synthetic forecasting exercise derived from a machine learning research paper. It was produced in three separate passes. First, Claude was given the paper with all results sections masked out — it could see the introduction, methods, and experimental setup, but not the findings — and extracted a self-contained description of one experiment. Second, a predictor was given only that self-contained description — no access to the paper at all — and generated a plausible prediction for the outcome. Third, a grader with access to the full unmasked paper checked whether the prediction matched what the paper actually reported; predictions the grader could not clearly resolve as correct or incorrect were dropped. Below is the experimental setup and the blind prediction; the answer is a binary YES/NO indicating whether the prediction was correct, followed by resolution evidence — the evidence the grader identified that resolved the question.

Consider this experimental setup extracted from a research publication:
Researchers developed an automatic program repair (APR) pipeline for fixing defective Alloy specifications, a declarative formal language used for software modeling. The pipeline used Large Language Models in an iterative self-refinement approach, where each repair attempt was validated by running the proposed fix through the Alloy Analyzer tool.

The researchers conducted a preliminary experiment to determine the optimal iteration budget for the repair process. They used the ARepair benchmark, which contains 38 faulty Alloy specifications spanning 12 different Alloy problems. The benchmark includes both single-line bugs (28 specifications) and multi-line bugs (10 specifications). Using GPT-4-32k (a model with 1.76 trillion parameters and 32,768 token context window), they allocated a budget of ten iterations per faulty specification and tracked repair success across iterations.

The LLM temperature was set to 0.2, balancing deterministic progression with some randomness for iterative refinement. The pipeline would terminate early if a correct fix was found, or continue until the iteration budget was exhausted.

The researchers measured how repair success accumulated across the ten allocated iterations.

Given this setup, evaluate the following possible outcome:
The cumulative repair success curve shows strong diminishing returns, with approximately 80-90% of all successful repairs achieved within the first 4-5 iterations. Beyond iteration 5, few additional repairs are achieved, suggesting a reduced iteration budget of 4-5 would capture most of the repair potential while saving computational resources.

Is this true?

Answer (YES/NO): NO